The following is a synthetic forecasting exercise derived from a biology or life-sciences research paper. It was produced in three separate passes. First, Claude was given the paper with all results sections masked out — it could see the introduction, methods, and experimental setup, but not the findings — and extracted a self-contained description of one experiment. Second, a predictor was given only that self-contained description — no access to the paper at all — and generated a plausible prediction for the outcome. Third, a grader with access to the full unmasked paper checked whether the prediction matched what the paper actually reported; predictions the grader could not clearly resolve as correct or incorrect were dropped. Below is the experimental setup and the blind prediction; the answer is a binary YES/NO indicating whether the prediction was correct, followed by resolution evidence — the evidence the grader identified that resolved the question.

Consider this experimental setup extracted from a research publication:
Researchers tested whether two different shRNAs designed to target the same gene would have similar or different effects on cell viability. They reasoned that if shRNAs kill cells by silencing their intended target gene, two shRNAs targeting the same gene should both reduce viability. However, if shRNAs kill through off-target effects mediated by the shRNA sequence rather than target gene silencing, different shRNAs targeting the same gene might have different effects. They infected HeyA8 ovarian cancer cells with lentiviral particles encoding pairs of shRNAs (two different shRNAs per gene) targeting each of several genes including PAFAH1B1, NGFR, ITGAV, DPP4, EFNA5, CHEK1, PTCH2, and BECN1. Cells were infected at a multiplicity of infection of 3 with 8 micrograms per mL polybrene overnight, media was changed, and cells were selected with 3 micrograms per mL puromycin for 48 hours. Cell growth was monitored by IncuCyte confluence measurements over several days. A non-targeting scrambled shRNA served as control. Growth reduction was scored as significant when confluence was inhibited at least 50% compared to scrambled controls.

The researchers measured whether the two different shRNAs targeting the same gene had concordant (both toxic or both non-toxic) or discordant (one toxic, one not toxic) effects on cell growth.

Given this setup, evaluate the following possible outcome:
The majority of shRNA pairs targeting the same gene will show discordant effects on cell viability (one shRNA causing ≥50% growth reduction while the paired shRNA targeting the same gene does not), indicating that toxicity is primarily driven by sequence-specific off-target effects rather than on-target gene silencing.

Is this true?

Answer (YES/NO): NO